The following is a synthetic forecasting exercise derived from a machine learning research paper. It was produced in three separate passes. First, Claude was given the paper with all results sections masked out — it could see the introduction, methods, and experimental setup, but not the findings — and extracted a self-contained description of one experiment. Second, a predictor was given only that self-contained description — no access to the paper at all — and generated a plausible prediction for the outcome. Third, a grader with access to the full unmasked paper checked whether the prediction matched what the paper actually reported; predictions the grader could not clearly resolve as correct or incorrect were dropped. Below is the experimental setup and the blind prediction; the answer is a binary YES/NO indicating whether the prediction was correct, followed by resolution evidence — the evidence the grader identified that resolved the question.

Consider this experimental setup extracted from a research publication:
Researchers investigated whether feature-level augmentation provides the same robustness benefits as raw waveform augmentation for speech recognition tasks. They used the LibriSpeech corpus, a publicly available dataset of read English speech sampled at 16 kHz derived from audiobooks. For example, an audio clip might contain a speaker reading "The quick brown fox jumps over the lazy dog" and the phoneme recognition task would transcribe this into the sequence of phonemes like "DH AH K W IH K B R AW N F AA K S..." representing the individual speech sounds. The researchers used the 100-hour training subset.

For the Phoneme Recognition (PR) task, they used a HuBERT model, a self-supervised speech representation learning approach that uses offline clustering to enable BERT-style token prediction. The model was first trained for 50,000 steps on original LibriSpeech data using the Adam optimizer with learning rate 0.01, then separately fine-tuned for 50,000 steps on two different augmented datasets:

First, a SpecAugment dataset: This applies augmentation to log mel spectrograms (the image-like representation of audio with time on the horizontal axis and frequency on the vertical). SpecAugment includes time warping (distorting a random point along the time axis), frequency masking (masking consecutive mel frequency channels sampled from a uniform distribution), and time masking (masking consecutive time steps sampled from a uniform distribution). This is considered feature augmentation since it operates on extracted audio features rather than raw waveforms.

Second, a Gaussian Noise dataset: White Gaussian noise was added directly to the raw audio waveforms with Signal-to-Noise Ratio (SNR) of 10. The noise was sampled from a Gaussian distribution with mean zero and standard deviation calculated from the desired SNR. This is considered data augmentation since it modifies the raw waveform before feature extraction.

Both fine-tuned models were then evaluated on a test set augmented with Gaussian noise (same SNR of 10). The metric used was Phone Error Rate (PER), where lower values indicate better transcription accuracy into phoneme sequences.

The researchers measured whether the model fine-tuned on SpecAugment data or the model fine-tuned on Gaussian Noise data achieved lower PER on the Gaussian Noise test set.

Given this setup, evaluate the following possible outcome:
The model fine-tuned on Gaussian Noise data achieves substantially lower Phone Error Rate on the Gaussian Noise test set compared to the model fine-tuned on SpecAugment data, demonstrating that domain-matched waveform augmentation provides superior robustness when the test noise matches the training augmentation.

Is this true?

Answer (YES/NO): YES